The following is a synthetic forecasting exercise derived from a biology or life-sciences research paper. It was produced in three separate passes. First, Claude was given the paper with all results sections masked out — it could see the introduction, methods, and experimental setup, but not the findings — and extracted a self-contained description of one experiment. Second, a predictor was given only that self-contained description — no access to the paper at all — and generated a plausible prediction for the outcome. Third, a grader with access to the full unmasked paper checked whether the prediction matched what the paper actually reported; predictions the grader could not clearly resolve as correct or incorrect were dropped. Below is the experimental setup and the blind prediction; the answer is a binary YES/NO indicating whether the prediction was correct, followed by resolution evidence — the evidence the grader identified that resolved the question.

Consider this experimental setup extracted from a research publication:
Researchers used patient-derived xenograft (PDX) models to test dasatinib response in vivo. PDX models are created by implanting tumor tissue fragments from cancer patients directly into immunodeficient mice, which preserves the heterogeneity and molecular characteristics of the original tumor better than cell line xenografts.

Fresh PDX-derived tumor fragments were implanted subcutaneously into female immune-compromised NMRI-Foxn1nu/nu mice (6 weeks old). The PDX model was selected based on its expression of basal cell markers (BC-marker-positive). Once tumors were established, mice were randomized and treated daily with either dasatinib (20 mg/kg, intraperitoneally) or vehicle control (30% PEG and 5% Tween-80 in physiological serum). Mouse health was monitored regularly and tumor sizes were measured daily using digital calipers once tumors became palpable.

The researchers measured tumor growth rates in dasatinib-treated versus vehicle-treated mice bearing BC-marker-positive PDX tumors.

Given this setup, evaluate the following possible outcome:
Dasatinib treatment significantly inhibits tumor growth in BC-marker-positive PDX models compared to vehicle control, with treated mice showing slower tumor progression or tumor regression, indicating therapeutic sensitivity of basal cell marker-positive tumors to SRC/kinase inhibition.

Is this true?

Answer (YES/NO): YES